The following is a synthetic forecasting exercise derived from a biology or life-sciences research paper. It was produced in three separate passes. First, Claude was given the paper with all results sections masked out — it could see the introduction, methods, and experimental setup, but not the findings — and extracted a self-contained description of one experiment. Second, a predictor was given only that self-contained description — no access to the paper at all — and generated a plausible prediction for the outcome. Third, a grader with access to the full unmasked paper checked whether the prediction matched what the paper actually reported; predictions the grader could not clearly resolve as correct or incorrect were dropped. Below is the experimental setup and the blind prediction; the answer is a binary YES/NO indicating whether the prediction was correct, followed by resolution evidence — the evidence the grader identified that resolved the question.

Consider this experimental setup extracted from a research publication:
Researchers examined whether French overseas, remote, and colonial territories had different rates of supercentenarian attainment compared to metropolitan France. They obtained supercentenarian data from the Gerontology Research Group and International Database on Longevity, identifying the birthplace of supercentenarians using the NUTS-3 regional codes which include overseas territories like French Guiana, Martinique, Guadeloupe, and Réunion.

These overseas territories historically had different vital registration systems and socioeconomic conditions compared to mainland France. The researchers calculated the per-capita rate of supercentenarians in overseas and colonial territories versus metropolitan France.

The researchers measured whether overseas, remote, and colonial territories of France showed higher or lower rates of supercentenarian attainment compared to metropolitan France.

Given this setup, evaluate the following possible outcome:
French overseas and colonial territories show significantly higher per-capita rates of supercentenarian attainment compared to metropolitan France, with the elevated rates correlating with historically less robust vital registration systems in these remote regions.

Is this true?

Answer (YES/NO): YES